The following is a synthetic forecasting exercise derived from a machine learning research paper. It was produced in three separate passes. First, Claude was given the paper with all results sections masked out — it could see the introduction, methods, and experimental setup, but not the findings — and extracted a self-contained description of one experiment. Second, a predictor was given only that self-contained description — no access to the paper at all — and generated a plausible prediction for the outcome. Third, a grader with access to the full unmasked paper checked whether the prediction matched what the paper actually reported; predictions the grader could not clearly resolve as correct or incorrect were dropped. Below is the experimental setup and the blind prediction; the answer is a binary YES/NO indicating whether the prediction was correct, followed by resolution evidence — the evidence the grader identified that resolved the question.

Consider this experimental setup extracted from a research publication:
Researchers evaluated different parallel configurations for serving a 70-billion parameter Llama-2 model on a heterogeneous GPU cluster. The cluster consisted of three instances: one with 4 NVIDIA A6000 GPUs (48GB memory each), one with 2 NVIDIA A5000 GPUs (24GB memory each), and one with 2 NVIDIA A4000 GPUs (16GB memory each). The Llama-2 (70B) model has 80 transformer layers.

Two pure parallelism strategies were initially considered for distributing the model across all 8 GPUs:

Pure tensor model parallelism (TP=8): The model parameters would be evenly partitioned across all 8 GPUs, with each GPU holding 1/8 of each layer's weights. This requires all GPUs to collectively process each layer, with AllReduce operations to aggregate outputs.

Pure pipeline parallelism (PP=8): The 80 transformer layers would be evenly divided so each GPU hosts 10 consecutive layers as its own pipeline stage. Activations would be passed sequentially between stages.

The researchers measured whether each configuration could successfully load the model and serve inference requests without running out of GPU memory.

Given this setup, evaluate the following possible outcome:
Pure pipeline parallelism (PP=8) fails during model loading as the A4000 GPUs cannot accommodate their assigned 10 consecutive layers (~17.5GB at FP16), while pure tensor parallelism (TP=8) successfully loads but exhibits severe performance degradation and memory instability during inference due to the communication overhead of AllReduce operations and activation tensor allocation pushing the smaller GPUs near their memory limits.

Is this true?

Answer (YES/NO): NO